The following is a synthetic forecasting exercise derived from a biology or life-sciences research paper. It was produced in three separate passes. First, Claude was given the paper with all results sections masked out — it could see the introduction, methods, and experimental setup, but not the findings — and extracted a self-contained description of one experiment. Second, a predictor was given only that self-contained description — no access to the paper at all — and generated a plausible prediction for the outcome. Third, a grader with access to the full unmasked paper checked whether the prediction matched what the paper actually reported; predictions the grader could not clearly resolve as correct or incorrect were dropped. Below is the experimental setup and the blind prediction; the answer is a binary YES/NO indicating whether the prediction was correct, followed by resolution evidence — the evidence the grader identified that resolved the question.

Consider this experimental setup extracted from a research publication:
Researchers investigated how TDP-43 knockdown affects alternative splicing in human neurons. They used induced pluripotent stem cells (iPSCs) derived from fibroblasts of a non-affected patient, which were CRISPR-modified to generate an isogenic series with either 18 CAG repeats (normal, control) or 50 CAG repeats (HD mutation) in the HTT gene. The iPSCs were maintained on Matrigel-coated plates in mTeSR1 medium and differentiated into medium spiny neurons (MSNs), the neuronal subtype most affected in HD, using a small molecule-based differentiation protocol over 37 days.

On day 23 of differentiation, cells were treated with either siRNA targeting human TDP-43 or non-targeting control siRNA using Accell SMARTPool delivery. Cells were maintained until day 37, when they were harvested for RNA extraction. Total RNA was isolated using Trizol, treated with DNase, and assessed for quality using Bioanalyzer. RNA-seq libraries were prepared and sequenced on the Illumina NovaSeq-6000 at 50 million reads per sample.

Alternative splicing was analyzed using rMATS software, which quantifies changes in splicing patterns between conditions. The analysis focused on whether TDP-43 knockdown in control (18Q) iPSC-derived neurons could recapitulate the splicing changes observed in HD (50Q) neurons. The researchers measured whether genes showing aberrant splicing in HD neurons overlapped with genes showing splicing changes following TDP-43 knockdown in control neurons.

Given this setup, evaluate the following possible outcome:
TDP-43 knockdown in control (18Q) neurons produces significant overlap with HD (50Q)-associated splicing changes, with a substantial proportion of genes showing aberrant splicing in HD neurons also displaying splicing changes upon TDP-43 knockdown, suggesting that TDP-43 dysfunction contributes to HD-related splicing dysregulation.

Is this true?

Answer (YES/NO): YES